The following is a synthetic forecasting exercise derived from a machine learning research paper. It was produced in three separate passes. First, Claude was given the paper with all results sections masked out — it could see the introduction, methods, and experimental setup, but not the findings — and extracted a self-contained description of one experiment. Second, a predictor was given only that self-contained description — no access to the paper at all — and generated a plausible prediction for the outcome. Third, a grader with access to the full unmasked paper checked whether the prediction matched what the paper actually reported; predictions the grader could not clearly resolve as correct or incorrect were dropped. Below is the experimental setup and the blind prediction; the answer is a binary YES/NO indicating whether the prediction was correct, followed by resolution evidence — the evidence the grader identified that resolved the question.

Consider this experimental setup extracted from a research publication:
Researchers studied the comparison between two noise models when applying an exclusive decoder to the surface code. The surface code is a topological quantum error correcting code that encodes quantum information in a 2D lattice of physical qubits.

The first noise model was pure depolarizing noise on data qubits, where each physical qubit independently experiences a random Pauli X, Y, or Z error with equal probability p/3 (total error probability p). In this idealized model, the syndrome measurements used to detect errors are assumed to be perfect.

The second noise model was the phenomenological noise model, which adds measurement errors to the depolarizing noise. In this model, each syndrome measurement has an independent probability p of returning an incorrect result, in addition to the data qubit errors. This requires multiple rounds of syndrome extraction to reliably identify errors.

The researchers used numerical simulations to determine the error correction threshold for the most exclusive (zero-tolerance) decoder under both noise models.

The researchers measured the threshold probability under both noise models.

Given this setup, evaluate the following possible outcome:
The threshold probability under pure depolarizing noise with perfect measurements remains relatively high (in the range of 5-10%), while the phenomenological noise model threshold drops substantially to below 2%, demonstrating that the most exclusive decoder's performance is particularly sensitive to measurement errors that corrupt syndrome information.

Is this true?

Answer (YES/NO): NO